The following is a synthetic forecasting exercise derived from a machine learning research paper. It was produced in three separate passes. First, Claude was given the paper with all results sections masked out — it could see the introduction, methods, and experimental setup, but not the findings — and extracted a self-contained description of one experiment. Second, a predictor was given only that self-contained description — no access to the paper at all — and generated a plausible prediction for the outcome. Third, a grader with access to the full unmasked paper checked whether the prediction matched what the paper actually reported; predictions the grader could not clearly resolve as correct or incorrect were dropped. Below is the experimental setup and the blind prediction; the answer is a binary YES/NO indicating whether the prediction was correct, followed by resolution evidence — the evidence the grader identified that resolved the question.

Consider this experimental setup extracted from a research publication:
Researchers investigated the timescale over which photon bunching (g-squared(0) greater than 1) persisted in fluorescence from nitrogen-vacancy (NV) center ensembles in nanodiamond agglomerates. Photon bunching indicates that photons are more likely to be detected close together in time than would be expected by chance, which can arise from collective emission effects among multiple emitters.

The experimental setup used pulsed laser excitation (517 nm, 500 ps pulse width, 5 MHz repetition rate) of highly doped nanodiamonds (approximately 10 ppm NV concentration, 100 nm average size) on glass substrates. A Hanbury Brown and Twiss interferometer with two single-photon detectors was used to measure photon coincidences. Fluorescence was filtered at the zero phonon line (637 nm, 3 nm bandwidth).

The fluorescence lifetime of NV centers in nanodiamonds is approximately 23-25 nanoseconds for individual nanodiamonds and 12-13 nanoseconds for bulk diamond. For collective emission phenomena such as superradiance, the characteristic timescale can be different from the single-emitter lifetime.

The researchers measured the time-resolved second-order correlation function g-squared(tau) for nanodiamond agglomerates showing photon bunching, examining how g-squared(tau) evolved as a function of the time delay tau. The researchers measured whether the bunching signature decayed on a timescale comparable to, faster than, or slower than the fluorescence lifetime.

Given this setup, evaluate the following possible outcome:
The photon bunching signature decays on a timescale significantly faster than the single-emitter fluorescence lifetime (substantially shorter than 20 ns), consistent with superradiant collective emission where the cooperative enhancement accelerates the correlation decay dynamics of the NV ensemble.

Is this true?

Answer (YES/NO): YES